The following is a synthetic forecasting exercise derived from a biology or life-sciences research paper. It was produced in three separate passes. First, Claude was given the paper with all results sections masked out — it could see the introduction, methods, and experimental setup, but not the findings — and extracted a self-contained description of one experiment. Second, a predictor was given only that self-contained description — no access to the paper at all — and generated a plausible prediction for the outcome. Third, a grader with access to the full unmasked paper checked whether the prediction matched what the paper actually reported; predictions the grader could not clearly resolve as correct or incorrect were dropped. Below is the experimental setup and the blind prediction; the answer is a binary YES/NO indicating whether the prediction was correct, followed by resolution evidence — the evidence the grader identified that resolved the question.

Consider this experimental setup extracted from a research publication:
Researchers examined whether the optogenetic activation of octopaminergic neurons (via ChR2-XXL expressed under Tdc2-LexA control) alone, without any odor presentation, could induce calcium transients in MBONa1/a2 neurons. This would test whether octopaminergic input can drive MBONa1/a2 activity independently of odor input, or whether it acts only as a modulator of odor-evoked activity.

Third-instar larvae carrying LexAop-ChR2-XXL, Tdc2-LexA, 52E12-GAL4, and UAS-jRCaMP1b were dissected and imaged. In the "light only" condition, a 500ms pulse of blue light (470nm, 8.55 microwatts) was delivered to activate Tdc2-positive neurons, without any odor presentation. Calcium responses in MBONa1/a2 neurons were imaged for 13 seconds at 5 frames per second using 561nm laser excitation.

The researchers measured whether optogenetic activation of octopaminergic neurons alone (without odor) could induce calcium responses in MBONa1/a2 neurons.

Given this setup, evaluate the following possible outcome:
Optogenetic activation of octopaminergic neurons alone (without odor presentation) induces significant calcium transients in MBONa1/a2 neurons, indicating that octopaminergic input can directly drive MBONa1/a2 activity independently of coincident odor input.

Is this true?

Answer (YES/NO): NO